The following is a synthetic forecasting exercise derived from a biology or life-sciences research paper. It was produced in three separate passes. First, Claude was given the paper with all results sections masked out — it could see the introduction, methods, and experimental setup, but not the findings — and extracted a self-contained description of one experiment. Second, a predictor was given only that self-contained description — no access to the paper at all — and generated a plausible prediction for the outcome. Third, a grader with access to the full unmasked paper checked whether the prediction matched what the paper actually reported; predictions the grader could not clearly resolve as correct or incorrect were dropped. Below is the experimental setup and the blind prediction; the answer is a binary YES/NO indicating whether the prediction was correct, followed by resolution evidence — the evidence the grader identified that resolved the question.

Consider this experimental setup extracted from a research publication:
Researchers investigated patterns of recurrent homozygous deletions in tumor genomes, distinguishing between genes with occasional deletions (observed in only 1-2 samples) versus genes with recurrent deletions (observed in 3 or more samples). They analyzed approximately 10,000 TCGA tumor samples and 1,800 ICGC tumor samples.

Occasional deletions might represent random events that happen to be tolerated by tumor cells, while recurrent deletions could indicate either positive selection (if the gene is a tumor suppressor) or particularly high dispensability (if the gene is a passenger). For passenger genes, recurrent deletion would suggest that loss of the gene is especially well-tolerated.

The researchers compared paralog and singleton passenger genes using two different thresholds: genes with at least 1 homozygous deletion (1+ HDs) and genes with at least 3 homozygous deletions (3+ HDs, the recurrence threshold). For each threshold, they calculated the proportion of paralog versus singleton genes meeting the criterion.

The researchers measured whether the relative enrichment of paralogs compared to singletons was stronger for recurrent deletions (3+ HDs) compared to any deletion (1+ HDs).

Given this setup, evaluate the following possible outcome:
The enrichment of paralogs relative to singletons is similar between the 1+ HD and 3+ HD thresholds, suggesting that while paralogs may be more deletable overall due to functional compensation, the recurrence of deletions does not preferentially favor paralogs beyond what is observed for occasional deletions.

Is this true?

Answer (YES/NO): NO